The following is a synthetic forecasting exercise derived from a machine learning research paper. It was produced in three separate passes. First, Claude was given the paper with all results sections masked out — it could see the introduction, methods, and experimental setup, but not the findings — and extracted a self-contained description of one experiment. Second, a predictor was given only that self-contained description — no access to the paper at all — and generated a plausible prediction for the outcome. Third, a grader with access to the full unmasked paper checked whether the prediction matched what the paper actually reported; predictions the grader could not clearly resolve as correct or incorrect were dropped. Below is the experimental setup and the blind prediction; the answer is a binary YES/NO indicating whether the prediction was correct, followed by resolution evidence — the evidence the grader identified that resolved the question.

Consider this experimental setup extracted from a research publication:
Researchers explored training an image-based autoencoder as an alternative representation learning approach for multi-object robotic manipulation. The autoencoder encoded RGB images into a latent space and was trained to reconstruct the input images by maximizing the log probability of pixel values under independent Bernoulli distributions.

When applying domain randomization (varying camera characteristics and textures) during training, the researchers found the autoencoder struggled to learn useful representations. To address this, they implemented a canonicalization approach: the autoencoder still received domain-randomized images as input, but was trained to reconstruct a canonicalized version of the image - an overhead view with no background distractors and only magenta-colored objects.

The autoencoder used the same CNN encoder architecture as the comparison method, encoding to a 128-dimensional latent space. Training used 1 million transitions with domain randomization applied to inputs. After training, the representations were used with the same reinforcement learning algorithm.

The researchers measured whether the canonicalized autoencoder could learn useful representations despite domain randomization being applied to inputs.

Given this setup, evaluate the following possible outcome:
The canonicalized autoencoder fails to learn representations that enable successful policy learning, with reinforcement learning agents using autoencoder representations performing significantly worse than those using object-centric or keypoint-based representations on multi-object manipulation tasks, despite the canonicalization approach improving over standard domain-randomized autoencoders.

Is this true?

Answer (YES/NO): YES